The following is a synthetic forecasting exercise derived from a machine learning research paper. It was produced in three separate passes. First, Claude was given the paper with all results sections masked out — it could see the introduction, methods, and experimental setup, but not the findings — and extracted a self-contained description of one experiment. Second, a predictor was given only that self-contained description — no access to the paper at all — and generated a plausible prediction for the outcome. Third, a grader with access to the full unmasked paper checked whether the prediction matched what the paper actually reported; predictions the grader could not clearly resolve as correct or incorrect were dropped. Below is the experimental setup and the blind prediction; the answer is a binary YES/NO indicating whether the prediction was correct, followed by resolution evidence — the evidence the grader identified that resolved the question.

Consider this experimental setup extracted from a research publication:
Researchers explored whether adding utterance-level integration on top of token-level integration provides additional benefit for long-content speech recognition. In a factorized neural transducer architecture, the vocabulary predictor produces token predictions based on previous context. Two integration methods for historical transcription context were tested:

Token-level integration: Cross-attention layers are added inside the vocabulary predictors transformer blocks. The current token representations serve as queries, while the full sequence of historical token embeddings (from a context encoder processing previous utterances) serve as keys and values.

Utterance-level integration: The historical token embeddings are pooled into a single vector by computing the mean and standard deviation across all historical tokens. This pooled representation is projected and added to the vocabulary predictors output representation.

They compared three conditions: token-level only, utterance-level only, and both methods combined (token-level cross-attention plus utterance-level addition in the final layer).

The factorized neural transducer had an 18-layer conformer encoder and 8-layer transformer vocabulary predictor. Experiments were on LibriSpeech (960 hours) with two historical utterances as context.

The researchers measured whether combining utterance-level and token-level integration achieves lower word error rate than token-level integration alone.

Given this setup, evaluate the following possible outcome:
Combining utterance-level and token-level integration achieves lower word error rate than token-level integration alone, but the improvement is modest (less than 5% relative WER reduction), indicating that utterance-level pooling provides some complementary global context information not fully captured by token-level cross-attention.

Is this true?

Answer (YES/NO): NO